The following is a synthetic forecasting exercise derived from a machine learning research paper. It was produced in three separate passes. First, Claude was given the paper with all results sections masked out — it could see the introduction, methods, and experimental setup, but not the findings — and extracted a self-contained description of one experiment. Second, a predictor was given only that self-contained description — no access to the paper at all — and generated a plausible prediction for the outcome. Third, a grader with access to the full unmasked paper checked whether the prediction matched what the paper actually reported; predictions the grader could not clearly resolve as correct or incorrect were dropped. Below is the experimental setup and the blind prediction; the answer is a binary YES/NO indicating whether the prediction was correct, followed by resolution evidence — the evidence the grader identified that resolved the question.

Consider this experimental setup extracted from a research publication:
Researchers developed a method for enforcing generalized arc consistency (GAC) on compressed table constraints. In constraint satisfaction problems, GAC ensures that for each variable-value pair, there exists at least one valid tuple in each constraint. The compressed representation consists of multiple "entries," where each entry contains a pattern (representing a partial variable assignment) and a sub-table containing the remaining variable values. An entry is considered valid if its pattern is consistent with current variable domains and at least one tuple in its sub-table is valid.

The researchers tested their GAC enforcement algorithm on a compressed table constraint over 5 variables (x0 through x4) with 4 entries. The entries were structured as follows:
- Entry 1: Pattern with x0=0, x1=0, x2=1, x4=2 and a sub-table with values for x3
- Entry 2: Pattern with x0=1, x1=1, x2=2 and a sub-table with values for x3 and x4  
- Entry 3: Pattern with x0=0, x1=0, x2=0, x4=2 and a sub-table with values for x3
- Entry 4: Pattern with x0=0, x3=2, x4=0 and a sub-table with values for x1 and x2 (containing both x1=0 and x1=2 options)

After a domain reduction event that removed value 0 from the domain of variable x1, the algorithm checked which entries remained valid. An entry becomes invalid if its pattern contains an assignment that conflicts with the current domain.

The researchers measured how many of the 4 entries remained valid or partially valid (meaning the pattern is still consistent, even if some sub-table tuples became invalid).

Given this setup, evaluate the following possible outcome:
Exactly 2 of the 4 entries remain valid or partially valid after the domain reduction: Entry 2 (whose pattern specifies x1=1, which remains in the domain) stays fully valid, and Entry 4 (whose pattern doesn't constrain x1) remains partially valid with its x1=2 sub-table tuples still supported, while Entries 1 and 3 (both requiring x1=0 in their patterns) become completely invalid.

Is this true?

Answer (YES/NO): YES